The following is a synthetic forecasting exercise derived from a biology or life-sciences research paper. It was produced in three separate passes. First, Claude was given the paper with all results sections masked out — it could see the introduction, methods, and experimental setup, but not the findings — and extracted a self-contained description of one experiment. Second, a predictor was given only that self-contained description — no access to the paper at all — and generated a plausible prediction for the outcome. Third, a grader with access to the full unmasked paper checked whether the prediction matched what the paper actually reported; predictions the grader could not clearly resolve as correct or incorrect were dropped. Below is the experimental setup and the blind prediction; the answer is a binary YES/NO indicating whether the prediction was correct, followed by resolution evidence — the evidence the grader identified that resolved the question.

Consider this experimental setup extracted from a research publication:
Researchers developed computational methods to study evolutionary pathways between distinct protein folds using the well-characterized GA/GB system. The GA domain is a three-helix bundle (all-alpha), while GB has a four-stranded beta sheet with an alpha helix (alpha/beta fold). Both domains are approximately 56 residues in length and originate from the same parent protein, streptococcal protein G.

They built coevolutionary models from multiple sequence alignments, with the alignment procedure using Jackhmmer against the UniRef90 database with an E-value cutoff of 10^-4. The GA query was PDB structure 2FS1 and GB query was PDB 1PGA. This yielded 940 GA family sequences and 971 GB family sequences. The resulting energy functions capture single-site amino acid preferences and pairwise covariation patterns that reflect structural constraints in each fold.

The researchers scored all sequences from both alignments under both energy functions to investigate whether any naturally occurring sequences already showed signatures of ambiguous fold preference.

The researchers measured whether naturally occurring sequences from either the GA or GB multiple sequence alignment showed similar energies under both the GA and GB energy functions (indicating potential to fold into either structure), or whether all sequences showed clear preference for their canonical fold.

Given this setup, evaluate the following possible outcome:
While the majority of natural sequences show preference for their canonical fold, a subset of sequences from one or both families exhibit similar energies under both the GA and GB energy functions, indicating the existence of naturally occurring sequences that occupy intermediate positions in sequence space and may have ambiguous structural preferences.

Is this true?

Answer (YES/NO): NO